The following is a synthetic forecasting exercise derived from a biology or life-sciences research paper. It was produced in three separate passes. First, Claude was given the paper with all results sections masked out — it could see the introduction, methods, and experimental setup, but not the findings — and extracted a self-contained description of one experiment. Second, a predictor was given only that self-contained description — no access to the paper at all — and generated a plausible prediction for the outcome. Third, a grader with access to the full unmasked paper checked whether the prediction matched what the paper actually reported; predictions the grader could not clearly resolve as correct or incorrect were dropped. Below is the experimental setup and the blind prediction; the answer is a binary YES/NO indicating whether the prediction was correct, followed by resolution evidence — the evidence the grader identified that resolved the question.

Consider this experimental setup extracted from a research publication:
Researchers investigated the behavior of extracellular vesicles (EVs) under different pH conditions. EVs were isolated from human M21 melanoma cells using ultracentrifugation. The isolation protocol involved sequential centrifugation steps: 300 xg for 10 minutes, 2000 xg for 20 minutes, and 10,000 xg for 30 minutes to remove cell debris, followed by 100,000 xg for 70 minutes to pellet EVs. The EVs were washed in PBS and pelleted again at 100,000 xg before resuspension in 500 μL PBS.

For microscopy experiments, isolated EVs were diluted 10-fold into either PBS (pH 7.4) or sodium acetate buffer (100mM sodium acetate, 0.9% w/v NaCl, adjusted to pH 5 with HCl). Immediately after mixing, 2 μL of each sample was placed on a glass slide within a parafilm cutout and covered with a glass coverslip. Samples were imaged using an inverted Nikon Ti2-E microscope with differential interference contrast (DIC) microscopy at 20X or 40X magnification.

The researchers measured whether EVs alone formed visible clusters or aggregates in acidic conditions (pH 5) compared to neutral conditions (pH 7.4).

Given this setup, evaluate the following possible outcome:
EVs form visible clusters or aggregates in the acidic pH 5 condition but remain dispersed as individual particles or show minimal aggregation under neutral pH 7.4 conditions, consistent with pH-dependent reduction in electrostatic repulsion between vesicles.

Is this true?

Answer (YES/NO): YES